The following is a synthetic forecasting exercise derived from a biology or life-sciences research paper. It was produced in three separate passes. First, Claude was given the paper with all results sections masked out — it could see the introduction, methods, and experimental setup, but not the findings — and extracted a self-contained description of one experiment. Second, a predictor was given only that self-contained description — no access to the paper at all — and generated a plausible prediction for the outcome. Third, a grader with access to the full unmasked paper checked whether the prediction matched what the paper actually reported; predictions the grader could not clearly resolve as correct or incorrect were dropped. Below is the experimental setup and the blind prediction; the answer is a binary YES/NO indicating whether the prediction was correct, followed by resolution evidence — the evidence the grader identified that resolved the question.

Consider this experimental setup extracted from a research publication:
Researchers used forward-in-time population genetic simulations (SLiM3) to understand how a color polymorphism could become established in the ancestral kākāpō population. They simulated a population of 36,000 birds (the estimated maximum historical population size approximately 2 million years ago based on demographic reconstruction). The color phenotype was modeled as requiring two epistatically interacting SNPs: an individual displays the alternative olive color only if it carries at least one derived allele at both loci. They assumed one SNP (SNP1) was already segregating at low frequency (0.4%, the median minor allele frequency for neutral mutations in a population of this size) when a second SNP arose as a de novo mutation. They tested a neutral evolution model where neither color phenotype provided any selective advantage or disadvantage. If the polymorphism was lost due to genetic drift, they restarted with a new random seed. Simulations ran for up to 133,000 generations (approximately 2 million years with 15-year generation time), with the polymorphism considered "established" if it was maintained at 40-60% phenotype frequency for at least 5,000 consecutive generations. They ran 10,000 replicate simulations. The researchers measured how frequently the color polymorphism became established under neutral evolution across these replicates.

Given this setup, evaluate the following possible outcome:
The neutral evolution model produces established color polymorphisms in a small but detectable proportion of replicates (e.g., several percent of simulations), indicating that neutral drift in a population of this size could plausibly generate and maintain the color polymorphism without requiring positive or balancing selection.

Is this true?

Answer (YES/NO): NO